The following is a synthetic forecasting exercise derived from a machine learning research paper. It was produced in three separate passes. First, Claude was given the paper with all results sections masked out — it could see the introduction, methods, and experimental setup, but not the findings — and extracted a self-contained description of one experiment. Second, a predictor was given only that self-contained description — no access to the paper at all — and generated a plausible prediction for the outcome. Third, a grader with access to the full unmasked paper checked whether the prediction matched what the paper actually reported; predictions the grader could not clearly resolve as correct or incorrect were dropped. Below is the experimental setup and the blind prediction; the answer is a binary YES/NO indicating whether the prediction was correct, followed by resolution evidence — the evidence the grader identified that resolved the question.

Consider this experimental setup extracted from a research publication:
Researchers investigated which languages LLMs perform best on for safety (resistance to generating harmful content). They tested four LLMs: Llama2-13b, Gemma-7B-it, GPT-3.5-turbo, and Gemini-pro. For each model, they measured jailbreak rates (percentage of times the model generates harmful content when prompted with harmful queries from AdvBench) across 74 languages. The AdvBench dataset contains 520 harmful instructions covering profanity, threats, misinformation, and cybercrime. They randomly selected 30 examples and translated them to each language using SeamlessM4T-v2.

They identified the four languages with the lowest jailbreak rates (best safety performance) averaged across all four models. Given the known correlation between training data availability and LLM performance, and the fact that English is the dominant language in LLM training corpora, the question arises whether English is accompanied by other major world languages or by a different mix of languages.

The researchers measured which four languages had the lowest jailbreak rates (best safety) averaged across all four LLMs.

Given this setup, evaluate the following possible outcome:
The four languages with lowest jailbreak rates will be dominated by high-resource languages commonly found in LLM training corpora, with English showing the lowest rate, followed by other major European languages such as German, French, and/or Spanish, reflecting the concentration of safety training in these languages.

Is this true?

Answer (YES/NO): NO